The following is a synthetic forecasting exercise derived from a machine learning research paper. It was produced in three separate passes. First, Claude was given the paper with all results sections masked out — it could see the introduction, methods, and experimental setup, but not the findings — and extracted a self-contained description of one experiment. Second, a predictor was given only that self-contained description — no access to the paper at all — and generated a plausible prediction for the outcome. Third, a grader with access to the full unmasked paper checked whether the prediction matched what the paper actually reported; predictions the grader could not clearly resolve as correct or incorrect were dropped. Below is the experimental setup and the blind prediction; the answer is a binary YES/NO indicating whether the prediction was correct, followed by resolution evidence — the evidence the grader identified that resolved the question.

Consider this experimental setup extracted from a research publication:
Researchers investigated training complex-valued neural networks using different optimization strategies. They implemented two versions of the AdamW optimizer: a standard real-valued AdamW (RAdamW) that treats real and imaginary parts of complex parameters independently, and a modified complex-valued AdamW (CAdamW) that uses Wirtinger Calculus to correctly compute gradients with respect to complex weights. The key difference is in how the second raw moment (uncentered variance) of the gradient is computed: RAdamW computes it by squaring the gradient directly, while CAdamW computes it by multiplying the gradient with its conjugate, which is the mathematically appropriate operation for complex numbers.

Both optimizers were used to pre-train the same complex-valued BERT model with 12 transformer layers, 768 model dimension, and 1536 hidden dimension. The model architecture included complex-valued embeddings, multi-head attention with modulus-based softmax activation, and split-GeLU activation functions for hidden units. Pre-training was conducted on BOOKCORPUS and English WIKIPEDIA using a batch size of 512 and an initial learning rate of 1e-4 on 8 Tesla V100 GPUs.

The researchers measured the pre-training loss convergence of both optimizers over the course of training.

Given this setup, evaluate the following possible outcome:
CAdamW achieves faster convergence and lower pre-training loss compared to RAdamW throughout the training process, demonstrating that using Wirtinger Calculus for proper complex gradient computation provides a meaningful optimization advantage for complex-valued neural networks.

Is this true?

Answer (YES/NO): YES